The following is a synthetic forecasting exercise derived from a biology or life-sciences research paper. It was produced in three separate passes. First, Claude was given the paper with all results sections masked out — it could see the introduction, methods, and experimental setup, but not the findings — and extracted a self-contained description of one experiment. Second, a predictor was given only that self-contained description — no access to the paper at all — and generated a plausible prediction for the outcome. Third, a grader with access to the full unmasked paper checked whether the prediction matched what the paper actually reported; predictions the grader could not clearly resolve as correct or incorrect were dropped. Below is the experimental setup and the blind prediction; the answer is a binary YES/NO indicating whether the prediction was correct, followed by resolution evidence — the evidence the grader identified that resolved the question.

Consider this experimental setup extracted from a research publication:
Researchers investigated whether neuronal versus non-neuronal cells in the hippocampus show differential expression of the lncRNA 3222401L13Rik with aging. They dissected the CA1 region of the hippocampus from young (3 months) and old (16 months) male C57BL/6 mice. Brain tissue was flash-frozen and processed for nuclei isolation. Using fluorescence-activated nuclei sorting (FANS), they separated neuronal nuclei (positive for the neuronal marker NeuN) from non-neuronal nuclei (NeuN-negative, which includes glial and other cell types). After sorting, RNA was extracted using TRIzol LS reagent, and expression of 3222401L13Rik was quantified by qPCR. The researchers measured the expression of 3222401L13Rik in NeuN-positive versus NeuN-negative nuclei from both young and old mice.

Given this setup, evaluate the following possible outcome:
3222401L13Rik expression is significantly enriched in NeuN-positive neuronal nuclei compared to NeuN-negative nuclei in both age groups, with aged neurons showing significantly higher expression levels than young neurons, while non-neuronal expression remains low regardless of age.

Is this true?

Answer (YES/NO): NO